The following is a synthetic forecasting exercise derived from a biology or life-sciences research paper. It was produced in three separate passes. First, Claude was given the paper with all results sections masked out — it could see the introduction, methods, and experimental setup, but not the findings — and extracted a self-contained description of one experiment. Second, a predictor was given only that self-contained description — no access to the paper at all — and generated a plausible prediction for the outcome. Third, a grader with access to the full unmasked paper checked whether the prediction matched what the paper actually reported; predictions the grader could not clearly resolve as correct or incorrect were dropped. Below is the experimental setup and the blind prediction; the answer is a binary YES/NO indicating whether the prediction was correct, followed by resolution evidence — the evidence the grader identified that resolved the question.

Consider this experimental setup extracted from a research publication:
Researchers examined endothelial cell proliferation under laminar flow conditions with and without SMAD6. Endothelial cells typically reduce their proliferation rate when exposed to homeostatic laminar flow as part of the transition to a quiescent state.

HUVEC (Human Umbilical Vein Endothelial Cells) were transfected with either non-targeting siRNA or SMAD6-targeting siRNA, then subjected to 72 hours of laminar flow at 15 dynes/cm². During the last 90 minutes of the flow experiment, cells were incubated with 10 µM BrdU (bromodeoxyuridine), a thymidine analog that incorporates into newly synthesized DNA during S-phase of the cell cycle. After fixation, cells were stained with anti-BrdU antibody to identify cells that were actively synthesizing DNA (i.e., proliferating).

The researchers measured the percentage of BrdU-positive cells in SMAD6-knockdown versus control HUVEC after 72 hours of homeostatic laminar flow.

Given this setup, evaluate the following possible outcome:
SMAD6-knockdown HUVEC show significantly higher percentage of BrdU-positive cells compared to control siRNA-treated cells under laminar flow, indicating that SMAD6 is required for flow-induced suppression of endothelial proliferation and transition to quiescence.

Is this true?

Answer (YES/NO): NO